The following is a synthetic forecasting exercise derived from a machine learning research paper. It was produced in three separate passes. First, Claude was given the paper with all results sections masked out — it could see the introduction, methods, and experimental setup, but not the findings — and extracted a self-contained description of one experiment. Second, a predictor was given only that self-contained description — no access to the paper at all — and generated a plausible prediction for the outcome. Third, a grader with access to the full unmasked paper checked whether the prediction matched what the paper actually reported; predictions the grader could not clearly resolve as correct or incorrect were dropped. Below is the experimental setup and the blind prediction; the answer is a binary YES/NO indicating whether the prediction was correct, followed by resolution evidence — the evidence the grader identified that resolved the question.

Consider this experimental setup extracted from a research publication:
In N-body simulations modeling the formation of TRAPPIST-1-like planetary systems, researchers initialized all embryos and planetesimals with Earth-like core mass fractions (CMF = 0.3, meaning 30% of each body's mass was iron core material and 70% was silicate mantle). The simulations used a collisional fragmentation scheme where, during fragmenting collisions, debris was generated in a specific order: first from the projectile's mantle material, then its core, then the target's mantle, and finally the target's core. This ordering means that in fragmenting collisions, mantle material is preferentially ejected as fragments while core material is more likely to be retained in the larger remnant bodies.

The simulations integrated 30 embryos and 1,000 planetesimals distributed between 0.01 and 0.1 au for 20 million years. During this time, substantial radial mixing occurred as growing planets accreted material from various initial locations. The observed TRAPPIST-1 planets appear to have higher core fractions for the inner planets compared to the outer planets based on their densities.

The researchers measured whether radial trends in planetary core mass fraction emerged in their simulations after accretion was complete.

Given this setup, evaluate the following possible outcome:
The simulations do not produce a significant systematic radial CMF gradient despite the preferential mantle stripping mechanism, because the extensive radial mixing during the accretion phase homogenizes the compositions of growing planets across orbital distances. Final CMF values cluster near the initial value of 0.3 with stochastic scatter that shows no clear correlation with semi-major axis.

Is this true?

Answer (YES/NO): NO